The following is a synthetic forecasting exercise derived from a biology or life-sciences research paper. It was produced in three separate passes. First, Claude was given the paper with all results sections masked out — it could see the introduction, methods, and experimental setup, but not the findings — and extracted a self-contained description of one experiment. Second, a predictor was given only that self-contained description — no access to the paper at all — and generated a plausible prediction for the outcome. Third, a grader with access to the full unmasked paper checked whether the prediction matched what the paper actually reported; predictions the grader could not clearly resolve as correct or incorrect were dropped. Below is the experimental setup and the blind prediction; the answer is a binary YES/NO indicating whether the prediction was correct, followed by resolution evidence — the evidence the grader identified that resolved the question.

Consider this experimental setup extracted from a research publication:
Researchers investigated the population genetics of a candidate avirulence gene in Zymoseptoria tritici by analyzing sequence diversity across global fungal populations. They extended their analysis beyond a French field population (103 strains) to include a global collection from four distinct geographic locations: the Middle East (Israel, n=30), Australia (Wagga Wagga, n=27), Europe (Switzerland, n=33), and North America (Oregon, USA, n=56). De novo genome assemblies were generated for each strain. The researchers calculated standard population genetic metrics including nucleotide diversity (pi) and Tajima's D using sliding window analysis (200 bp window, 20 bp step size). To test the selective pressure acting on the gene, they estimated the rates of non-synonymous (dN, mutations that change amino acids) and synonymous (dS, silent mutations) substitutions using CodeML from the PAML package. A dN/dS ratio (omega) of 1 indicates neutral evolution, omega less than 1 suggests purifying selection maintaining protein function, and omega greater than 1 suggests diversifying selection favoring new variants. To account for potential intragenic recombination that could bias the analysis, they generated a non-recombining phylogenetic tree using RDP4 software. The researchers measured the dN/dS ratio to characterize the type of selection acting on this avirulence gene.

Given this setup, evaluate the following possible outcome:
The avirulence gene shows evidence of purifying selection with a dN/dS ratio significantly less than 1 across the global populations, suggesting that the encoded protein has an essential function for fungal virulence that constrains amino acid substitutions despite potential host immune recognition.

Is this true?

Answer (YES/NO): NO